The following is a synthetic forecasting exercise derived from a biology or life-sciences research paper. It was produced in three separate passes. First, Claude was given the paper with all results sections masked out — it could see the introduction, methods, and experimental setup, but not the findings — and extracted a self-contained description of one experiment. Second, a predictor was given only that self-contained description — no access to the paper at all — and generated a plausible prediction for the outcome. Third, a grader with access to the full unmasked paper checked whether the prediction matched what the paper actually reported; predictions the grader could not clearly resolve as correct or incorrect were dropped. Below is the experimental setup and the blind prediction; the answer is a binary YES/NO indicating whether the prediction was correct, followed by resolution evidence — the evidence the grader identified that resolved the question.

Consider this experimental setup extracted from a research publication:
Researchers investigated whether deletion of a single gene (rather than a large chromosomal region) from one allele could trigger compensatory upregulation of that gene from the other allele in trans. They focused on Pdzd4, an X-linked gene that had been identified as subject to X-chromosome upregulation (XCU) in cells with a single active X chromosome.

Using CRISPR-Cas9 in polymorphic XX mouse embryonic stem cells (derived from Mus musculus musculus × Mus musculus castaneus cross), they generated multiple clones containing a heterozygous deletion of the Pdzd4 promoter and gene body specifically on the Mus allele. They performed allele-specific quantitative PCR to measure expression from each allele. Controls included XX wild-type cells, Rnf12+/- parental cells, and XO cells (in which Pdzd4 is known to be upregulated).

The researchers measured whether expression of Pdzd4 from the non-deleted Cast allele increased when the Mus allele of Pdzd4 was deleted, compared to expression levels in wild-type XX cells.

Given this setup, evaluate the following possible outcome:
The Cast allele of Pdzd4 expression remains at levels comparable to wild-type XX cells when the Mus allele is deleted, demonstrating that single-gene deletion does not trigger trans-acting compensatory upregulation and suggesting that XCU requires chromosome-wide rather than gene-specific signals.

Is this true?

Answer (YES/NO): NO